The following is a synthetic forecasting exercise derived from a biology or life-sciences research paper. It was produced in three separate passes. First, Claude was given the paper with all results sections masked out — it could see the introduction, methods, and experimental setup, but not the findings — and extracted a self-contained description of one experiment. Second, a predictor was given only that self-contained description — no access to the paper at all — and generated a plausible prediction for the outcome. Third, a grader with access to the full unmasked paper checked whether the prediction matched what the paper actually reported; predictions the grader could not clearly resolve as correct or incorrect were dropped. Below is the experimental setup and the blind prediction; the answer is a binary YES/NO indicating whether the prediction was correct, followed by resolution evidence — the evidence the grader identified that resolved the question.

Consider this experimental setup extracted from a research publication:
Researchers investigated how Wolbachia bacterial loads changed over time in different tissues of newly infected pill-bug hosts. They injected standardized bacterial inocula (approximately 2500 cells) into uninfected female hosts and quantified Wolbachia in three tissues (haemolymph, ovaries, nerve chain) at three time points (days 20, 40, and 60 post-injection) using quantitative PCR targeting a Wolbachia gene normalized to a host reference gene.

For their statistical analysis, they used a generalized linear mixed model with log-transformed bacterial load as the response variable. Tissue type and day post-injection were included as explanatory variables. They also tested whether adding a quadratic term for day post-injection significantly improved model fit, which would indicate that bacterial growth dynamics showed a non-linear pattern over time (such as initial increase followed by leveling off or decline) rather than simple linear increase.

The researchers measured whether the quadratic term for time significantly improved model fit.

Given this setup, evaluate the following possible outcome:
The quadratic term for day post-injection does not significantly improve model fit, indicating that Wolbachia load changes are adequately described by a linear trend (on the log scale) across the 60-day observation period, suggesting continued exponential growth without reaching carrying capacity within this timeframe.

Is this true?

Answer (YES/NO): NO